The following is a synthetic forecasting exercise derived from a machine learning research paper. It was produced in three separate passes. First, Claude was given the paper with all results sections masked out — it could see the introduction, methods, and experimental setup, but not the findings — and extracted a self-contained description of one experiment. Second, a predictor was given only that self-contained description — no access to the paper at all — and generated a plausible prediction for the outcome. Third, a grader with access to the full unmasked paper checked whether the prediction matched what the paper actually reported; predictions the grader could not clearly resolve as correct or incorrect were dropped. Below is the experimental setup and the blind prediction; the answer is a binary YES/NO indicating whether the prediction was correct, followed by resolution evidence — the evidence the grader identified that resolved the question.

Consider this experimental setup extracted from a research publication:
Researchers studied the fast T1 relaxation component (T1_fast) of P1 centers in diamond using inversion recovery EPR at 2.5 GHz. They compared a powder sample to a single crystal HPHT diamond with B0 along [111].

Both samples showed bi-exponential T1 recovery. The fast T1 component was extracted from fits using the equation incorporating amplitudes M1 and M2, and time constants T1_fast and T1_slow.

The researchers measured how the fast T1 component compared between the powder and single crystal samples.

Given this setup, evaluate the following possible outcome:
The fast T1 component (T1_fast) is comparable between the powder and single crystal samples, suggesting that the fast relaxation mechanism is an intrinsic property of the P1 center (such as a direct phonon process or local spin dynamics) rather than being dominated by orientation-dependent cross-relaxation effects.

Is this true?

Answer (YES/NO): NO